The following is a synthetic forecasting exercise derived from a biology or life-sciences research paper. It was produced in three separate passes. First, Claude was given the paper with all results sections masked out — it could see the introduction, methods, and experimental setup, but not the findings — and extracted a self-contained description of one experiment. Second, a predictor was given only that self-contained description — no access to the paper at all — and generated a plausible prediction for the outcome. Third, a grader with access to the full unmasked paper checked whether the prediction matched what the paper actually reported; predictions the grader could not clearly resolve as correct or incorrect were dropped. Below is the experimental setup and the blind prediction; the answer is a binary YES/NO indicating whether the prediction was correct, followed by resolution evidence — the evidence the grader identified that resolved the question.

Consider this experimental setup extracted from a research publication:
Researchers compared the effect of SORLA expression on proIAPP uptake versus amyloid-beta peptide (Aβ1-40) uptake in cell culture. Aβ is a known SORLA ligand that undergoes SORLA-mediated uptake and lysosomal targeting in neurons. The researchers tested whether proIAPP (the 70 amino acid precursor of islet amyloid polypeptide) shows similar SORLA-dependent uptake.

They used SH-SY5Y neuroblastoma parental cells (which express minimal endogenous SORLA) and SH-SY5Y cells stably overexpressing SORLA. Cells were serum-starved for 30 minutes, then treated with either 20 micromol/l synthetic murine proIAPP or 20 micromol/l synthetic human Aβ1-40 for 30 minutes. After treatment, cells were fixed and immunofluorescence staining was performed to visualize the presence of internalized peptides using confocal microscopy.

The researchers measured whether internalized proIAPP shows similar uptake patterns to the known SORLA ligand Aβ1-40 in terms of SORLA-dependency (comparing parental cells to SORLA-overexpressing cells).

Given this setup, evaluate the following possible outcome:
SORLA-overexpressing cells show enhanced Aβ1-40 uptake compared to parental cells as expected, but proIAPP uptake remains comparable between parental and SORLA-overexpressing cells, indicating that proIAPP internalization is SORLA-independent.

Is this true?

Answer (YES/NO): NO